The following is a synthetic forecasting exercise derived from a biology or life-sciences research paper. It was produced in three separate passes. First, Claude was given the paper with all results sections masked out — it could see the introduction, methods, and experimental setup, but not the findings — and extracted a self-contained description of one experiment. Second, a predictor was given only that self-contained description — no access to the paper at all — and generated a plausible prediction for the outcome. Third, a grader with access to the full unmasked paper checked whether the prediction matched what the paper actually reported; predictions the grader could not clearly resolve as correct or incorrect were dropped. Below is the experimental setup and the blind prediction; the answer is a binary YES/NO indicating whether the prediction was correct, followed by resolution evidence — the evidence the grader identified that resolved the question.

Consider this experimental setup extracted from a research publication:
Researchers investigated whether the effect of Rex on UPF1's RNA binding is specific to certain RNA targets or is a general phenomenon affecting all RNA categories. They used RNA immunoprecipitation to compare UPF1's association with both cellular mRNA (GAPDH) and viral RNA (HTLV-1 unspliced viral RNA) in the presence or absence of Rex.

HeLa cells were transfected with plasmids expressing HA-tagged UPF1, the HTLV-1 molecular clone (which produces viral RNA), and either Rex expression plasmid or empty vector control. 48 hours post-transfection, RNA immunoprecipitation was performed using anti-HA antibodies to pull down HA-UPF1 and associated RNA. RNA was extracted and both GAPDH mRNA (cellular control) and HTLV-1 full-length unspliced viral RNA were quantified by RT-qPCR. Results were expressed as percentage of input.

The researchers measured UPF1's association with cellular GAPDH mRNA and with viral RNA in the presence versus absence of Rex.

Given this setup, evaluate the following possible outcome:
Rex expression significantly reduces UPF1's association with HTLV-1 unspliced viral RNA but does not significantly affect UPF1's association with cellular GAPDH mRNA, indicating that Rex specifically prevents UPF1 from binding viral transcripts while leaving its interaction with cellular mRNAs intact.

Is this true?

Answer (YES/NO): NO